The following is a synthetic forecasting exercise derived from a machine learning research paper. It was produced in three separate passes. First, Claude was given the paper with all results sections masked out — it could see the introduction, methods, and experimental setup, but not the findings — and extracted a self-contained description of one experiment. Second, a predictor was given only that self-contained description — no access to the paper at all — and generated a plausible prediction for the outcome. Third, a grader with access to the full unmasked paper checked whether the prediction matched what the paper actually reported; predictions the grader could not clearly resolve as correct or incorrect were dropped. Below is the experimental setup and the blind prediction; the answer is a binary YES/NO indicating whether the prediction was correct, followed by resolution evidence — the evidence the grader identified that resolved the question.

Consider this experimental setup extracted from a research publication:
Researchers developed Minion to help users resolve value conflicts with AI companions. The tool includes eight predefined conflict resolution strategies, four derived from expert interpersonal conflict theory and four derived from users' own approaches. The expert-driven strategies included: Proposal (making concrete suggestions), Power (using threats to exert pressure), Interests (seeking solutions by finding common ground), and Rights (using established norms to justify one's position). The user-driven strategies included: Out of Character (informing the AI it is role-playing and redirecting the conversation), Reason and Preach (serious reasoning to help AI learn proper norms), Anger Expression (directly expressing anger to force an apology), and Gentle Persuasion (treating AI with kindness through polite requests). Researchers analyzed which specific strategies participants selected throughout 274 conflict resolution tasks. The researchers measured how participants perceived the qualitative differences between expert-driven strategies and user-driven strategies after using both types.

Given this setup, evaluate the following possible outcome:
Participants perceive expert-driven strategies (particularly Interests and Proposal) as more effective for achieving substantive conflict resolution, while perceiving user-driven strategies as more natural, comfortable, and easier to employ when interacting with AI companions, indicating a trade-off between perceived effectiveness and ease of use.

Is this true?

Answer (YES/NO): NO